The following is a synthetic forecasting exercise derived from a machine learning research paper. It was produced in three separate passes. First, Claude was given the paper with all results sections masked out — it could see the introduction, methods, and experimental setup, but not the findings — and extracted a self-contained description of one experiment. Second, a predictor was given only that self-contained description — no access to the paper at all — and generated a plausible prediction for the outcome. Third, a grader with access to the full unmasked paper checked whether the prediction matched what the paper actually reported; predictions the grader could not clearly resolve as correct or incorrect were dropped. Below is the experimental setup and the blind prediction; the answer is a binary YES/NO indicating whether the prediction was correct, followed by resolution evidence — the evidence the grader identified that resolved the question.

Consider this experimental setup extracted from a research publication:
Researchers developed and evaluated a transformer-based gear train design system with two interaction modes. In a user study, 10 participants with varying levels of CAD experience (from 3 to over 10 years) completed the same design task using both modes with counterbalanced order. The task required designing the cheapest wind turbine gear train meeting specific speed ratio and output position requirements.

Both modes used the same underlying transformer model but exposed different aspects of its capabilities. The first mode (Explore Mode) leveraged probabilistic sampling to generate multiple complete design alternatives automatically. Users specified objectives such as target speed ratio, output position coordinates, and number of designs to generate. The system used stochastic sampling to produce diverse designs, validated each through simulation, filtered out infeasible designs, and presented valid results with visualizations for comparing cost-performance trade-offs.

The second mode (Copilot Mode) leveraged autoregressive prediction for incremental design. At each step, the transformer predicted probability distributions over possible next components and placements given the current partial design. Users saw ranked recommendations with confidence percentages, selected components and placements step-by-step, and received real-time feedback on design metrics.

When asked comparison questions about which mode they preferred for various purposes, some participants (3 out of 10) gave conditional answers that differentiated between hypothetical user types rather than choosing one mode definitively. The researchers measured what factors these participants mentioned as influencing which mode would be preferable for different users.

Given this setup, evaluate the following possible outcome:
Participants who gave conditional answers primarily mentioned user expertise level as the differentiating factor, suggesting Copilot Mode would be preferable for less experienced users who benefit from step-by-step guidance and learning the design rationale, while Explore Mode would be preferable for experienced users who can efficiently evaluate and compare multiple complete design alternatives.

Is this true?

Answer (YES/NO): NO